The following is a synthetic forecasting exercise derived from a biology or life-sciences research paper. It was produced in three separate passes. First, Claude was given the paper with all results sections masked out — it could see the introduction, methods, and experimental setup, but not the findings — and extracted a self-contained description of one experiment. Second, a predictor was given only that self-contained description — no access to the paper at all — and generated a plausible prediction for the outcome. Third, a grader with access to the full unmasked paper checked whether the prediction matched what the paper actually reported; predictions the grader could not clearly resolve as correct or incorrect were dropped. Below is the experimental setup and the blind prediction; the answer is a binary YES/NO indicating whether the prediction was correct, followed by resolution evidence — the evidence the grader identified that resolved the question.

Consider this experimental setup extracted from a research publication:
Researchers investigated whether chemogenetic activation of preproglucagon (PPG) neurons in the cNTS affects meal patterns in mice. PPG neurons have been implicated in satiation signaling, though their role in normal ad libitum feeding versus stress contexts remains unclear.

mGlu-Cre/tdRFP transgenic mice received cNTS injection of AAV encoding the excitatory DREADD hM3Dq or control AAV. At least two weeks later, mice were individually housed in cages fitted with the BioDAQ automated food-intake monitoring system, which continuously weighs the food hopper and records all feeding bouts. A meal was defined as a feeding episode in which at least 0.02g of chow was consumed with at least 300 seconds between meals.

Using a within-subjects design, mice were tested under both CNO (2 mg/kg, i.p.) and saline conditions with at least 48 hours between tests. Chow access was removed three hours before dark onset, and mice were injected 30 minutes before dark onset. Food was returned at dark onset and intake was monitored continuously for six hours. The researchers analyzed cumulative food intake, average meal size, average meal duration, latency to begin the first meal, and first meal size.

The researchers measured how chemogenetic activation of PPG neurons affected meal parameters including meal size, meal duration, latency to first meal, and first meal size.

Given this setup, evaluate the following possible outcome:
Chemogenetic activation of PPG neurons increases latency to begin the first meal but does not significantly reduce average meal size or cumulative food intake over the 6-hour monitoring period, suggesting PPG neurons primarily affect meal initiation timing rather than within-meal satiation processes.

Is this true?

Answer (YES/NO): NO